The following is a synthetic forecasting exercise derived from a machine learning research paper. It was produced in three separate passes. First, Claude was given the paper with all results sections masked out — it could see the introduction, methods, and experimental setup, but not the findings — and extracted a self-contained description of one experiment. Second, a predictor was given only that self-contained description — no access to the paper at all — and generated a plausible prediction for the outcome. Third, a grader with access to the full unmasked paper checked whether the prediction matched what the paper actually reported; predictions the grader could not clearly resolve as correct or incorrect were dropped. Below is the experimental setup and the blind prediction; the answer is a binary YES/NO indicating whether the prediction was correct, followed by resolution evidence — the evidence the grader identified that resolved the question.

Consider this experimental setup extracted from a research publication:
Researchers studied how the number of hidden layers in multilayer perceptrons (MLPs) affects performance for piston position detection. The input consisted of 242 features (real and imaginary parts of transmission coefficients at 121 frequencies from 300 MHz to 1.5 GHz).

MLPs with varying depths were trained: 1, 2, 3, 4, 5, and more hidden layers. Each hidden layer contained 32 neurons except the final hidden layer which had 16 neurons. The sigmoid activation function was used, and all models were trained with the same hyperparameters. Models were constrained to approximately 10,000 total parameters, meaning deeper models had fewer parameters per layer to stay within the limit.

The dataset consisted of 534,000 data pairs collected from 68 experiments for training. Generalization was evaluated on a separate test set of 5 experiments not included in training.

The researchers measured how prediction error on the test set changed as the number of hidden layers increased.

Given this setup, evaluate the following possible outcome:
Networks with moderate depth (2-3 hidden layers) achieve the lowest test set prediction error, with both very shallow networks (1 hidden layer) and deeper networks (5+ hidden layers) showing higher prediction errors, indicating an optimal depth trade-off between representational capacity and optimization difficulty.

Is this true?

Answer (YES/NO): NO